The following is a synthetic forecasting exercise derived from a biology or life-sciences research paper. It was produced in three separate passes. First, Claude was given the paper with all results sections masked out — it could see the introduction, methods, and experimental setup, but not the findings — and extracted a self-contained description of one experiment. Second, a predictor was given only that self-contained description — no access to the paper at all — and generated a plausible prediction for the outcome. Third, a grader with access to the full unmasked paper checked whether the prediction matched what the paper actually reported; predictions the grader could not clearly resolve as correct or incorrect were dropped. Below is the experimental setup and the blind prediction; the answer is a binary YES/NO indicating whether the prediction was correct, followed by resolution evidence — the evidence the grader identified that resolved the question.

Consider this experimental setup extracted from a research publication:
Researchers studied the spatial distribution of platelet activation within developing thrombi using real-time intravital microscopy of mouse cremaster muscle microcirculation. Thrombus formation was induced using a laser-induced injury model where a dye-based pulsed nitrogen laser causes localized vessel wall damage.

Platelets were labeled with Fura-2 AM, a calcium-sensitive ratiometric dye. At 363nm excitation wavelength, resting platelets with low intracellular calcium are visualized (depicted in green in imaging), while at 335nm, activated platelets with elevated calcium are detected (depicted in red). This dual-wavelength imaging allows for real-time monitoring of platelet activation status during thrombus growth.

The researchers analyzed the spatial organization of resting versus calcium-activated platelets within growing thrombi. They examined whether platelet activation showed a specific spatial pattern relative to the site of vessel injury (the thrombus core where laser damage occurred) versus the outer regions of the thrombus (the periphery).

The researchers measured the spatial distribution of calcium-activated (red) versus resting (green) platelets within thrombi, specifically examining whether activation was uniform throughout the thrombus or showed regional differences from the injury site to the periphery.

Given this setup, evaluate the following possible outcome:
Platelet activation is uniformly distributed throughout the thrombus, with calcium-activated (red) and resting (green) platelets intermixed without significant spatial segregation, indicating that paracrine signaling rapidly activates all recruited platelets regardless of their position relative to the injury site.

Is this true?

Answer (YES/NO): NO